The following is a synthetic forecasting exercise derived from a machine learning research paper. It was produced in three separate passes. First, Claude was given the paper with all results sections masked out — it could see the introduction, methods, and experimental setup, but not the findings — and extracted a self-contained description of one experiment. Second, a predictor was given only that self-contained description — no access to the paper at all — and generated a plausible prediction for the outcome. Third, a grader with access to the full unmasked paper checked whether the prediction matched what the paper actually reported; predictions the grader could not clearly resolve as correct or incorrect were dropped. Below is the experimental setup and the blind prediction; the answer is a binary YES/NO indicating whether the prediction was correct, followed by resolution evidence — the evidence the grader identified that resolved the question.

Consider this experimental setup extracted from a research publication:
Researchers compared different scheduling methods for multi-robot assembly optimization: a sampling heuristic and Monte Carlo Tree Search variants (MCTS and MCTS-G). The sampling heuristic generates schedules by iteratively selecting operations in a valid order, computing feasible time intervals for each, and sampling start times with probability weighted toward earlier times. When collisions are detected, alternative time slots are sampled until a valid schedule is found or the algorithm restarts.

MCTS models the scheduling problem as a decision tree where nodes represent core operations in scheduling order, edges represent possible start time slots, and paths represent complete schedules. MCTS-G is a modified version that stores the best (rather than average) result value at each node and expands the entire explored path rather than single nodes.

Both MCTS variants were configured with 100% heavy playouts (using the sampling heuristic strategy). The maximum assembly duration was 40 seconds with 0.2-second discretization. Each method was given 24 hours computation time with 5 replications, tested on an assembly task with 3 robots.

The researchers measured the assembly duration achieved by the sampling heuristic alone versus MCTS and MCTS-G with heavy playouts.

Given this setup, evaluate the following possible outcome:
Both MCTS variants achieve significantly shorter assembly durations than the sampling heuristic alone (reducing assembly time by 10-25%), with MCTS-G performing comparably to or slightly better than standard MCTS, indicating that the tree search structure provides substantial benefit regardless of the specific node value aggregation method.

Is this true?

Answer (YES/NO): NO